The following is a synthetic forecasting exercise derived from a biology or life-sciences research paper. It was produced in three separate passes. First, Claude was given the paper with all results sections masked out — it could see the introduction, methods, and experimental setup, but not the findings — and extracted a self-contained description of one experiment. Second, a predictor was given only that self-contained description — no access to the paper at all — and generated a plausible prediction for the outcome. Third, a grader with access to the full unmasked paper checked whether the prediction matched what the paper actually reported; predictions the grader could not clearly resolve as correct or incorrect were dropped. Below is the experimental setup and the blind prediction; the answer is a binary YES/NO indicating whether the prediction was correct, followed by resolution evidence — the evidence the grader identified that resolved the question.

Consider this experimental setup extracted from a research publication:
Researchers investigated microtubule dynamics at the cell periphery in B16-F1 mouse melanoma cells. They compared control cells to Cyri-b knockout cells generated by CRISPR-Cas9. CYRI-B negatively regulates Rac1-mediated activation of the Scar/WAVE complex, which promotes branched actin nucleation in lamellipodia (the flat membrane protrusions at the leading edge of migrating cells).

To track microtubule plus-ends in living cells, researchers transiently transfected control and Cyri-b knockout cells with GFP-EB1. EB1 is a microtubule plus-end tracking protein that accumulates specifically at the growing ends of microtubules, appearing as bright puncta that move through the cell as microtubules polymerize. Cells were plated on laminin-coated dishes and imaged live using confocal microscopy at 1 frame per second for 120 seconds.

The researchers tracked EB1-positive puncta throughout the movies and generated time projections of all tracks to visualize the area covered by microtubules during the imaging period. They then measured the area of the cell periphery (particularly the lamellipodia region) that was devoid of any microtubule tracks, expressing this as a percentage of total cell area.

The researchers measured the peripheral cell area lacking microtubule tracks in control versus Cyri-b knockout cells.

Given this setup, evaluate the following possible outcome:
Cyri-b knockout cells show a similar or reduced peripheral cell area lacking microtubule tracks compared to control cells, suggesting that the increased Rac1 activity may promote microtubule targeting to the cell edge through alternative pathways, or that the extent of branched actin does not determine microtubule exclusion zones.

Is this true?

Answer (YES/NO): NO